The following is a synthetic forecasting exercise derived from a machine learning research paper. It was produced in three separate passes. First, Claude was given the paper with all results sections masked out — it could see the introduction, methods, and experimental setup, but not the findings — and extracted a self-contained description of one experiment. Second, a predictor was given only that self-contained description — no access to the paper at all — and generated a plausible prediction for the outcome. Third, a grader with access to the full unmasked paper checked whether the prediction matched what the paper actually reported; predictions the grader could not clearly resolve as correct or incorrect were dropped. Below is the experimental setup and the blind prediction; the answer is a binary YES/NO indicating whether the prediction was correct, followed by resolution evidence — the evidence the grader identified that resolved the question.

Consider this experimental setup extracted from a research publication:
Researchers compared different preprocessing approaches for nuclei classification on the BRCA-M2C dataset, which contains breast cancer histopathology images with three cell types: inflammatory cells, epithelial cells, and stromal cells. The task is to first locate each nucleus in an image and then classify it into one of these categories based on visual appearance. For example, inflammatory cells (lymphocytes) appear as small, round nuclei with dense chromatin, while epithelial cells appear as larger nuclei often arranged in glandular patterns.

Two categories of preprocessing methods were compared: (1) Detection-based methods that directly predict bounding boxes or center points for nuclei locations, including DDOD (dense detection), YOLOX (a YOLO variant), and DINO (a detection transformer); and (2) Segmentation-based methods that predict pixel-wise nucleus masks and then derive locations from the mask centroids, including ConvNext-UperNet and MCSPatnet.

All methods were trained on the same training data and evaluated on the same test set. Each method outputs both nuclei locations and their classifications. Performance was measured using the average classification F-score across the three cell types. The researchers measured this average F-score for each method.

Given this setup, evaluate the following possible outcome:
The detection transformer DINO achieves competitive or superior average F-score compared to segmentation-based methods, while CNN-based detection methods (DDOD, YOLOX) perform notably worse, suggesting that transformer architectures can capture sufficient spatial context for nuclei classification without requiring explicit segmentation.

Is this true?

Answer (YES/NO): NO